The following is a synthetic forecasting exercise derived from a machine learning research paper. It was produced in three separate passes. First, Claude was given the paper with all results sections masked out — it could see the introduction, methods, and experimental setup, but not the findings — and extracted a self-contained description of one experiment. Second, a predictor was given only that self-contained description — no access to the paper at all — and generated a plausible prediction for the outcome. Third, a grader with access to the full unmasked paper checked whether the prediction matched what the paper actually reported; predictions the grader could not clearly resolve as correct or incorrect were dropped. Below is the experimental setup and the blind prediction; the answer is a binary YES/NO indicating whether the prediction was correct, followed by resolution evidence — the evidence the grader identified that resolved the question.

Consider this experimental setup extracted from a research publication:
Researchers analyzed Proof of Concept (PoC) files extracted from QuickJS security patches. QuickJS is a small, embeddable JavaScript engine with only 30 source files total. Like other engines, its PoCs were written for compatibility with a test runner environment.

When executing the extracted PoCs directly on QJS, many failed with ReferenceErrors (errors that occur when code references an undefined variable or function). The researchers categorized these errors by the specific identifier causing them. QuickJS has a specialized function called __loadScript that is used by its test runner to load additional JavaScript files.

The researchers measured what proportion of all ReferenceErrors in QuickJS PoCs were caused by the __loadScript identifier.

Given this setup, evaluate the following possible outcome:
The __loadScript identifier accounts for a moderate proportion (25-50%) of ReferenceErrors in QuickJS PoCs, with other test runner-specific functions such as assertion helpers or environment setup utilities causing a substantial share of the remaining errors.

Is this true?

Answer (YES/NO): NO